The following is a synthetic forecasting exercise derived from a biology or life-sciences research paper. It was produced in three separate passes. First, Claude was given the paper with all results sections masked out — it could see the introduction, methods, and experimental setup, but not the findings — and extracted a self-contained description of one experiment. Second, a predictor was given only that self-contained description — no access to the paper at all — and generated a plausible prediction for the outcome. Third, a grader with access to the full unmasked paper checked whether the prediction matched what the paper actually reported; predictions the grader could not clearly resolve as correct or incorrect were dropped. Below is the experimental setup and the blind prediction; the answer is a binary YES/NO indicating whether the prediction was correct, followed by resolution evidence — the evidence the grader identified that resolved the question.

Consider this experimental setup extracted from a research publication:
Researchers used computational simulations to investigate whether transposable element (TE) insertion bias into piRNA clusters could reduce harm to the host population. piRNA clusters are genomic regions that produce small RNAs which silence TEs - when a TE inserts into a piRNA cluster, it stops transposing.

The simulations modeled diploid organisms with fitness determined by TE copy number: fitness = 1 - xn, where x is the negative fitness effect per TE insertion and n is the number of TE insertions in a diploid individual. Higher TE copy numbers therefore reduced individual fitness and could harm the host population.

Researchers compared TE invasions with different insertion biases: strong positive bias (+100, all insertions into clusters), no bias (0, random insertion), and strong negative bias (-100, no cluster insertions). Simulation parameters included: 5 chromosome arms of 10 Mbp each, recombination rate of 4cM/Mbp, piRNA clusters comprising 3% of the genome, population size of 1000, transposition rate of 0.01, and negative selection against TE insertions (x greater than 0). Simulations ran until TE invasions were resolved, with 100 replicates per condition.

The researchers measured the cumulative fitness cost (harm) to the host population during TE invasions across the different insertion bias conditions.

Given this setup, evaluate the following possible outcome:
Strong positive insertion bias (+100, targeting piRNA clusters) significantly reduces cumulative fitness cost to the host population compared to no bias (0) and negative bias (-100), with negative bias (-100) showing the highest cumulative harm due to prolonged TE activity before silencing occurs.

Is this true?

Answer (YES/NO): NO